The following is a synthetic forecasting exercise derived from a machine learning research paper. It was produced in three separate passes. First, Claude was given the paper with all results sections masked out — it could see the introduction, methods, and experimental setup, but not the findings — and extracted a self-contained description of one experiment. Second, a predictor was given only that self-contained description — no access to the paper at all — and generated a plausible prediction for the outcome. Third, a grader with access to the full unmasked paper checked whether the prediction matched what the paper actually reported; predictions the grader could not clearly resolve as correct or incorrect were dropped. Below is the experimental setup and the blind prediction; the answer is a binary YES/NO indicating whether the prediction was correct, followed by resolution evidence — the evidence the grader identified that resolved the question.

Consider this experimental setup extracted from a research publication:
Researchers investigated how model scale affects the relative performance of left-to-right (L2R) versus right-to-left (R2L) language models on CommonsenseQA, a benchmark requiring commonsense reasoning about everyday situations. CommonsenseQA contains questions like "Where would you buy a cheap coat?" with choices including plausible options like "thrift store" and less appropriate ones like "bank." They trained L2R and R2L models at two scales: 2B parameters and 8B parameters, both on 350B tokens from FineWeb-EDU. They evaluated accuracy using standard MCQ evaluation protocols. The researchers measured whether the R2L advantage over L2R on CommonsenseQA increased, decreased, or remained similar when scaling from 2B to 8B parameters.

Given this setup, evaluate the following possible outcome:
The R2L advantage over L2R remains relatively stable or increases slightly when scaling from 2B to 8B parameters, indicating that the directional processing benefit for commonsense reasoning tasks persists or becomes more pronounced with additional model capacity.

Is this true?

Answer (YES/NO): NO